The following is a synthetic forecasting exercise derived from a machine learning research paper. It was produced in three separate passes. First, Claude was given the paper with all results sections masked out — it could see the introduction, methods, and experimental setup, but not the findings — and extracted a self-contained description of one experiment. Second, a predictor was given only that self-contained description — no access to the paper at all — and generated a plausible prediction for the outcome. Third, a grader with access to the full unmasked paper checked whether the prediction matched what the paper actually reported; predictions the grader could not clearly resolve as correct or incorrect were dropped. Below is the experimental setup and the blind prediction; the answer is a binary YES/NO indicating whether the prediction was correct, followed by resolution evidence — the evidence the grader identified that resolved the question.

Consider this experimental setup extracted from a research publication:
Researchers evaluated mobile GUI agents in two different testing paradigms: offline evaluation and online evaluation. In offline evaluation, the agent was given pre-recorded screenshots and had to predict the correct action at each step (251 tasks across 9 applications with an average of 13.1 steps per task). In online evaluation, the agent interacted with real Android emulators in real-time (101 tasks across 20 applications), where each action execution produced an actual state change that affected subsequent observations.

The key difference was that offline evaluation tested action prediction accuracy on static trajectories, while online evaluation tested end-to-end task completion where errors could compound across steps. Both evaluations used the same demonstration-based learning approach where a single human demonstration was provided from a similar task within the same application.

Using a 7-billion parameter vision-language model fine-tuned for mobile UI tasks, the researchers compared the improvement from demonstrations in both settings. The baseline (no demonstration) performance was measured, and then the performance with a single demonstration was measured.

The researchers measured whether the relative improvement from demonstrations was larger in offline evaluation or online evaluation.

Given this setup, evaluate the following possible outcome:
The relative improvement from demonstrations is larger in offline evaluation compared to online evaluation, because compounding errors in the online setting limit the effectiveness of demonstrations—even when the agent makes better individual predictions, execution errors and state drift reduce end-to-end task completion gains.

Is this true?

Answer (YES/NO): NO